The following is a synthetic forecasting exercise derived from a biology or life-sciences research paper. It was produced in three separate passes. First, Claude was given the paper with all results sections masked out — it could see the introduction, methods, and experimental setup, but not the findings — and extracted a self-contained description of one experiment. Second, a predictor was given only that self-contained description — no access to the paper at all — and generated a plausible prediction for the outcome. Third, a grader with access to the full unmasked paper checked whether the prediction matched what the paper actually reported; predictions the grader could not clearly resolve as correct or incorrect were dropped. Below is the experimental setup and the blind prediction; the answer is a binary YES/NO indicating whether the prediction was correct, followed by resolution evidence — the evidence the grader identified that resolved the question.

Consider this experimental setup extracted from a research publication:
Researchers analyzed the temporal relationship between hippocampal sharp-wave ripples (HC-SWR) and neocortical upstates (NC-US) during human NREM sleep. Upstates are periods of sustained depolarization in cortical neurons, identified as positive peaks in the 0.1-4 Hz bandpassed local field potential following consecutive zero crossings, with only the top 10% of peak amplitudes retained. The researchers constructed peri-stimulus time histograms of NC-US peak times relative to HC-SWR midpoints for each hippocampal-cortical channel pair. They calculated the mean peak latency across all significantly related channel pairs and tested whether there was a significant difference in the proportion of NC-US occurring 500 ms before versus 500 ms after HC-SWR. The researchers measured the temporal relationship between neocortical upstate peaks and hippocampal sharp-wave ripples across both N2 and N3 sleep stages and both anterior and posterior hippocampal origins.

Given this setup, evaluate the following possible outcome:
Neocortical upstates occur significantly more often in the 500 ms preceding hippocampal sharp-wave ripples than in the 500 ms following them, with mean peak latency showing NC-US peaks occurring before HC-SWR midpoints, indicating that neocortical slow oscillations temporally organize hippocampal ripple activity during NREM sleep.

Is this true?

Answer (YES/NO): NO